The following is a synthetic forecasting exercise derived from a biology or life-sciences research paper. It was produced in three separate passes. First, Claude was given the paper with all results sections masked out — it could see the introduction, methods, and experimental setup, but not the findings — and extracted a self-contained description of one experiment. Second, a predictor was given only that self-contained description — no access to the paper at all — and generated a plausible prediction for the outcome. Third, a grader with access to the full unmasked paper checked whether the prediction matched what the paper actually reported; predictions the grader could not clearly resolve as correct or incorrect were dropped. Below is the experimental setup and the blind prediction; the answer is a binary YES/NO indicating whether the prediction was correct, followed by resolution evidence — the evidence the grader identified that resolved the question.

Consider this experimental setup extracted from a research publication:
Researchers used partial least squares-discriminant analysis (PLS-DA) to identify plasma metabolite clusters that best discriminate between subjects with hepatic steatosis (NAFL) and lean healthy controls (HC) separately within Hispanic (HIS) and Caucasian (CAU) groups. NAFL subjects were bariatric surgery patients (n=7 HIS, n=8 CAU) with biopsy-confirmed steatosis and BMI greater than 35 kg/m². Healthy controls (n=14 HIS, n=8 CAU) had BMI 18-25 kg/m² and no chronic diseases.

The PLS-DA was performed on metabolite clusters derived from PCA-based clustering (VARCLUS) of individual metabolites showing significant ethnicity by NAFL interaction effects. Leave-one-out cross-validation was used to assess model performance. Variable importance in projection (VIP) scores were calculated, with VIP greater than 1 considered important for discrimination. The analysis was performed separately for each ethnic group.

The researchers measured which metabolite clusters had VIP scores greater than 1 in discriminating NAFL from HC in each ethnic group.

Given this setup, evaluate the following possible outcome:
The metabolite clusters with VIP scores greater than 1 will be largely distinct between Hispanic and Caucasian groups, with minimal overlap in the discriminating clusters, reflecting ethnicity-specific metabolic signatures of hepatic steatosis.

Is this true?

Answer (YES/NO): YES